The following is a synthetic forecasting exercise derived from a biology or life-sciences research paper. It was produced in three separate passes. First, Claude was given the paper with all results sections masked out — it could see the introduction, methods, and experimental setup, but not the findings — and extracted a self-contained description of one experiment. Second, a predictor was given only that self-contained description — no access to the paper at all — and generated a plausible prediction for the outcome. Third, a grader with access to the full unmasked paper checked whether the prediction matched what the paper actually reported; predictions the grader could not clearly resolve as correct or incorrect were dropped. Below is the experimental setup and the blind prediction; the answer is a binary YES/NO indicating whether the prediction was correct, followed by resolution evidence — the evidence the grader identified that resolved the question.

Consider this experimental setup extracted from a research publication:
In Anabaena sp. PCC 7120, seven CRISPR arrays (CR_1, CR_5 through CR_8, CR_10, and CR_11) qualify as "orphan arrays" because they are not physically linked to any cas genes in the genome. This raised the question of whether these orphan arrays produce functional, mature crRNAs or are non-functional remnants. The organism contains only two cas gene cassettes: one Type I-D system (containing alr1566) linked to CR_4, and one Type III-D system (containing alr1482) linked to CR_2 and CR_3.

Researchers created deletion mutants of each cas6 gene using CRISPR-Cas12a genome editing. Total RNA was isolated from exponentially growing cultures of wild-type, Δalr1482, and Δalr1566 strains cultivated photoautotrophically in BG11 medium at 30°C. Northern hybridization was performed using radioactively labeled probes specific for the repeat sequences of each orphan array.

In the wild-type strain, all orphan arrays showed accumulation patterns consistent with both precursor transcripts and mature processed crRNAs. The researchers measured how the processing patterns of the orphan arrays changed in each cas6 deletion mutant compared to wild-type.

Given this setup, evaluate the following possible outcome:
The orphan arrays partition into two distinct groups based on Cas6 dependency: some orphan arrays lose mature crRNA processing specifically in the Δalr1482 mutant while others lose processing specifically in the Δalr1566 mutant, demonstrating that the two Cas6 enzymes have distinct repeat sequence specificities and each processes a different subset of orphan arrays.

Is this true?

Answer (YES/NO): YES